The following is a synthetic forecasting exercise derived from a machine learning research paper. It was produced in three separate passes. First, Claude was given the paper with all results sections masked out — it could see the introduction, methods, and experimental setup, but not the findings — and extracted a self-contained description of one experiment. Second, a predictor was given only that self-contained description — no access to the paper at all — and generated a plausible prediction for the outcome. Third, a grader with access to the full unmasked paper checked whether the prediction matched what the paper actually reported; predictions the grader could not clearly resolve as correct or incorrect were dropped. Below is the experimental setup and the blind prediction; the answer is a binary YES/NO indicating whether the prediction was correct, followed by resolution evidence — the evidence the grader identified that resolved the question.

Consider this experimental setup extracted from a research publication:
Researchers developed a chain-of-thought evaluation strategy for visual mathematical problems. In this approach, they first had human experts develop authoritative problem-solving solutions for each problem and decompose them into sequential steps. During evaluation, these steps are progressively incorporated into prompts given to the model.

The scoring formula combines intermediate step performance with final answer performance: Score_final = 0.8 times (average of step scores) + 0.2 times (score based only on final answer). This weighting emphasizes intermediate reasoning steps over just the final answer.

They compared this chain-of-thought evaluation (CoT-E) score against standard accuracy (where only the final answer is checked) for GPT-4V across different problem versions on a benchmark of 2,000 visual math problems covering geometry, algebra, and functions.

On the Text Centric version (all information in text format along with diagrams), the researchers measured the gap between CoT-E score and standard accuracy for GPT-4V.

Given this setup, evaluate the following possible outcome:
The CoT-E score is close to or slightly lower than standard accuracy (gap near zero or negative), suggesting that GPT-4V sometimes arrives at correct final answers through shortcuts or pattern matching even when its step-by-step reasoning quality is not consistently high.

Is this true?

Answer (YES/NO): NO